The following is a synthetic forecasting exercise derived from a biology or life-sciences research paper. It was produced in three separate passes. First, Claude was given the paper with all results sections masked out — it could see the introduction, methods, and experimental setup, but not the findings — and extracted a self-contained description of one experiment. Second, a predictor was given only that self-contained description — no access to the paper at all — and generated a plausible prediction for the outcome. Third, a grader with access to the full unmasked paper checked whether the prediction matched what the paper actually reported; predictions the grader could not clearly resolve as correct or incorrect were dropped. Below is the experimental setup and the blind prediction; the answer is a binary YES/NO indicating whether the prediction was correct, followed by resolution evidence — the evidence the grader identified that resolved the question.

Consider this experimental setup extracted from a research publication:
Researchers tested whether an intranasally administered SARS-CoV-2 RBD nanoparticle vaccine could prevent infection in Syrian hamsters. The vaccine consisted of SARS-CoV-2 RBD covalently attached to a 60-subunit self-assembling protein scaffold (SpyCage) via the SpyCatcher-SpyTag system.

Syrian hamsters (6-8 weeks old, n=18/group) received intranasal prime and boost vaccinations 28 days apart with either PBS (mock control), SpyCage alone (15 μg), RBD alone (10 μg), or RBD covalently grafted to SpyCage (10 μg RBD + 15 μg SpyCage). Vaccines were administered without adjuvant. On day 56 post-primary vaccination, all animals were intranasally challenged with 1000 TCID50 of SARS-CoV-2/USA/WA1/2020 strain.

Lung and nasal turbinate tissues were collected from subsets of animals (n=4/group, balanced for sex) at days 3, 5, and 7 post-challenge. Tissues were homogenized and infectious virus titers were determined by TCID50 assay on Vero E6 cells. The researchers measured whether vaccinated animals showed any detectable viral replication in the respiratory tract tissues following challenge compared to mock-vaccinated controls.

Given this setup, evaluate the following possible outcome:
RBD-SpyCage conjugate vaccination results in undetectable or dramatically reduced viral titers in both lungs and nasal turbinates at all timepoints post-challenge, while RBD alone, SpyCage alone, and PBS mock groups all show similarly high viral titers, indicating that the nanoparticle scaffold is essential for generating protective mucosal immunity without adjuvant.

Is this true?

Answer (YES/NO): NO